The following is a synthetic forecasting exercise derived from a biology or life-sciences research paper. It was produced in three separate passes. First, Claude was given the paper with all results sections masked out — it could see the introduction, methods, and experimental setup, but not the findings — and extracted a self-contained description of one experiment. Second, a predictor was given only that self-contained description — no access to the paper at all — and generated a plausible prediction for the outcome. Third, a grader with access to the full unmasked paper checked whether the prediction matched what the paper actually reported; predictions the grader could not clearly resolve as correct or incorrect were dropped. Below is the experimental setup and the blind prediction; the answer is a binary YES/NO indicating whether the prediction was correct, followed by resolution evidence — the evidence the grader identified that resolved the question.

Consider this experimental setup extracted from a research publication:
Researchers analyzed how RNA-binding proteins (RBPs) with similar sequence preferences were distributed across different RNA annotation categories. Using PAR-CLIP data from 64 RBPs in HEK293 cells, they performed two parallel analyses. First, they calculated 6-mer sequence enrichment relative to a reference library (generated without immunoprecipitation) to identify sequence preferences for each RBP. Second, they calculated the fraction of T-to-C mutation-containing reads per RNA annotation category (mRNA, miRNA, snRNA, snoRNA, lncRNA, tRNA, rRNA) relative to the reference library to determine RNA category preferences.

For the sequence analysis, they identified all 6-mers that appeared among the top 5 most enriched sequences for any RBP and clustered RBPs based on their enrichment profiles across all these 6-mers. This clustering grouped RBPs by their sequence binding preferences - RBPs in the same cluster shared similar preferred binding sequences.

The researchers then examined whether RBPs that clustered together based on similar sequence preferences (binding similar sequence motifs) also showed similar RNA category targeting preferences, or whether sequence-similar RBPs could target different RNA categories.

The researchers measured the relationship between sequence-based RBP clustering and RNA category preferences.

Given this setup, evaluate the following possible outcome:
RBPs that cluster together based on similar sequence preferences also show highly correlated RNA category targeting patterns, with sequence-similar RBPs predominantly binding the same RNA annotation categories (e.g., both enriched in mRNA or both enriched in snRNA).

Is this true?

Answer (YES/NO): NO